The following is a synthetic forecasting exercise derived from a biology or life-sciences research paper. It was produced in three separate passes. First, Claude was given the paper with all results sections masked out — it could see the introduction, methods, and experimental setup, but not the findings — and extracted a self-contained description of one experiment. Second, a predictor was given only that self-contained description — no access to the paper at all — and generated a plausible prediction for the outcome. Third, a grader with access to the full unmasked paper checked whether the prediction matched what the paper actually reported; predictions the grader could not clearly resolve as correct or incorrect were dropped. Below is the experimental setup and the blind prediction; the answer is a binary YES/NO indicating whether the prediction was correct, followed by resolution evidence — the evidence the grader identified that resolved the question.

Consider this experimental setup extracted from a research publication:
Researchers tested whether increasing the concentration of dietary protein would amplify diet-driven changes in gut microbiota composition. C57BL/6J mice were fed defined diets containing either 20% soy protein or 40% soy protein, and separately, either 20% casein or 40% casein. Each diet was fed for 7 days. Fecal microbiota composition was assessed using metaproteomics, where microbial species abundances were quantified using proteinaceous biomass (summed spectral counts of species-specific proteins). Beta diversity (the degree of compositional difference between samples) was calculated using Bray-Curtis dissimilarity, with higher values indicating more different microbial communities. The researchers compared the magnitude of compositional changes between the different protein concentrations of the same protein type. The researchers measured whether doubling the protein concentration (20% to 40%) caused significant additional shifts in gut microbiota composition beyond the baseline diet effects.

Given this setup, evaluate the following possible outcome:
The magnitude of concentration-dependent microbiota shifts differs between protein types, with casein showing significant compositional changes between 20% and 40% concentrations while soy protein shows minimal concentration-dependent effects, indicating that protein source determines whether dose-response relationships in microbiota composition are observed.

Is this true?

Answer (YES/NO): NO